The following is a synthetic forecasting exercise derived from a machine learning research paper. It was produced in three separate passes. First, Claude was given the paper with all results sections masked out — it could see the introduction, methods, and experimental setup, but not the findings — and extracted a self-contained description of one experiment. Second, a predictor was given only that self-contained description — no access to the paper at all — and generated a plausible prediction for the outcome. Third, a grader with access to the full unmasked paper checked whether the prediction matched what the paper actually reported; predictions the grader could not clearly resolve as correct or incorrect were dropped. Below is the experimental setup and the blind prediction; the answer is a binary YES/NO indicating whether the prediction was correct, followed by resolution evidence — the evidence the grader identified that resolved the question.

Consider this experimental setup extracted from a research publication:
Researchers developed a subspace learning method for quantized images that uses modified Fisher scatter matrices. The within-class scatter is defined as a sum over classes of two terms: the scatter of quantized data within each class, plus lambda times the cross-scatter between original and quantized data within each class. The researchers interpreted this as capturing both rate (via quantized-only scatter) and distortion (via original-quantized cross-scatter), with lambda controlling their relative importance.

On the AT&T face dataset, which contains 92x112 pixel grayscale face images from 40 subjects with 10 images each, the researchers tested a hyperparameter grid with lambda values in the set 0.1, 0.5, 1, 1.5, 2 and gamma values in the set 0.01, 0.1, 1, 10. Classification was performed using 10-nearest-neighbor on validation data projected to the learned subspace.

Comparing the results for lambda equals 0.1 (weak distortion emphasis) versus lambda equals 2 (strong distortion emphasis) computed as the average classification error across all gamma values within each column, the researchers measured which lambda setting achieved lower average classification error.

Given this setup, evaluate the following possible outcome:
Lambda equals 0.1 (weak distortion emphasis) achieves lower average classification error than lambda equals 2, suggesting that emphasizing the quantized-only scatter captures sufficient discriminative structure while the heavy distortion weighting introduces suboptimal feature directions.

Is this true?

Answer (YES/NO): YES